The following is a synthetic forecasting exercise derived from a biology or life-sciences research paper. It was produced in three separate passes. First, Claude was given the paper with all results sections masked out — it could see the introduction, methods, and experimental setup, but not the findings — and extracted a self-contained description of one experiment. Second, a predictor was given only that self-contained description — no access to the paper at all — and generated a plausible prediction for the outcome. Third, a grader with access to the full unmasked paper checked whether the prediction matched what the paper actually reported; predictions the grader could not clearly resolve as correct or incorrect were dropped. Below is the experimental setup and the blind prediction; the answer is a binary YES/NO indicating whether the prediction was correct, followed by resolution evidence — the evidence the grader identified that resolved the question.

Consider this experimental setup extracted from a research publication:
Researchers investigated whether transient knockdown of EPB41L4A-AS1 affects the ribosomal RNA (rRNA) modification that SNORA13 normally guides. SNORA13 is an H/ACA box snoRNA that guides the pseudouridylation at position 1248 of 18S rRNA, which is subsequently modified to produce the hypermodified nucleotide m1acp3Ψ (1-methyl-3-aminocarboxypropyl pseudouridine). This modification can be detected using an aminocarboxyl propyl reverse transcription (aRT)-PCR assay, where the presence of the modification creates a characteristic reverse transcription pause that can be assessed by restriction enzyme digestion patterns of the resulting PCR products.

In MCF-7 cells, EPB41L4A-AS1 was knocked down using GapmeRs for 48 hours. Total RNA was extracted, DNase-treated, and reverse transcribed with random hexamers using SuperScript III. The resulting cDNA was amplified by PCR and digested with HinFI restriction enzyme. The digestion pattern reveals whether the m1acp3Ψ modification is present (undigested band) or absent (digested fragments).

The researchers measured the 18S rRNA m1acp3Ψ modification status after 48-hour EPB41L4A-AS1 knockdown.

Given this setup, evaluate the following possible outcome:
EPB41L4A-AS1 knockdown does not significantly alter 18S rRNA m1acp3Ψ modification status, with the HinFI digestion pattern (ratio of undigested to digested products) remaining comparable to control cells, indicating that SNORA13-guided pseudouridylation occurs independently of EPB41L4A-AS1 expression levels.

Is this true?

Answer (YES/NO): YES